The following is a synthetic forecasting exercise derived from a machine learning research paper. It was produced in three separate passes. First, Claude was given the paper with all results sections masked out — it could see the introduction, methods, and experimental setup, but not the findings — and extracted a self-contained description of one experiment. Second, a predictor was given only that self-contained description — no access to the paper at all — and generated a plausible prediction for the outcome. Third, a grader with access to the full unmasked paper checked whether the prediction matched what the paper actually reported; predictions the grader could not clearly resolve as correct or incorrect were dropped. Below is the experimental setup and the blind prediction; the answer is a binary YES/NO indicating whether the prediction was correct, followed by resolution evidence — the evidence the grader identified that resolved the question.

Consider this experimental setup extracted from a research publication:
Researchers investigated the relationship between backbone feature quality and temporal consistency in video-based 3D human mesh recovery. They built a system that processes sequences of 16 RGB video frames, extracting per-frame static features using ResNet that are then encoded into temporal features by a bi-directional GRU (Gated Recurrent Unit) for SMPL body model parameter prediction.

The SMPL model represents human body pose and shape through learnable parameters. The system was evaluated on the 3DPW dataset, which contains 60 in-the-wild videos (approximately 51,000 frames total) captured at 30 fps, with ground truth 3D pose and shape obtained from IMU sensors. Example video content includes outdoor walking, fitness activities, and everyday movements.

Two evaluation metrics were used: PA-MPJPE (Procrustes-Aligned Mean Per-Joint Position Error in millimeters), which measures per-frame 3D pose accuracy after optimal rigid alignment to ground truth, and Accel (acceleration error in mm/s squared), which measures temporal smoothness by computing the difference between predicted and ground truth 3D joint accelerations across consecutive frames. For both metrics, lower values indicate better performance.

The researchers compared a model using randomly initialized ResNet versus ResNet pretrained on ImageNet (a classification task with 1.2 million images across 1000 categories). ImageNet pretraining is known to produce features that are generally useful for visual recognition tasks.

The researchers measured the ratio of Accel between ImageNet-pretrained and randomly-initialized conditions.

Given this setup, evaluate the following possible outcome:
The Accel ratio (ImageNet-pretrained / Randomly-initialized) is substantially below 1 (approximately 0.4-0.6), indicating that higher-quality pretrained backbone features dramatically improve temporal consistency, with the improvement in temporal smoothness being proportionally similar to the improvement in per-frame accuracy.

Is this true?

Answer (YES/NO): NO